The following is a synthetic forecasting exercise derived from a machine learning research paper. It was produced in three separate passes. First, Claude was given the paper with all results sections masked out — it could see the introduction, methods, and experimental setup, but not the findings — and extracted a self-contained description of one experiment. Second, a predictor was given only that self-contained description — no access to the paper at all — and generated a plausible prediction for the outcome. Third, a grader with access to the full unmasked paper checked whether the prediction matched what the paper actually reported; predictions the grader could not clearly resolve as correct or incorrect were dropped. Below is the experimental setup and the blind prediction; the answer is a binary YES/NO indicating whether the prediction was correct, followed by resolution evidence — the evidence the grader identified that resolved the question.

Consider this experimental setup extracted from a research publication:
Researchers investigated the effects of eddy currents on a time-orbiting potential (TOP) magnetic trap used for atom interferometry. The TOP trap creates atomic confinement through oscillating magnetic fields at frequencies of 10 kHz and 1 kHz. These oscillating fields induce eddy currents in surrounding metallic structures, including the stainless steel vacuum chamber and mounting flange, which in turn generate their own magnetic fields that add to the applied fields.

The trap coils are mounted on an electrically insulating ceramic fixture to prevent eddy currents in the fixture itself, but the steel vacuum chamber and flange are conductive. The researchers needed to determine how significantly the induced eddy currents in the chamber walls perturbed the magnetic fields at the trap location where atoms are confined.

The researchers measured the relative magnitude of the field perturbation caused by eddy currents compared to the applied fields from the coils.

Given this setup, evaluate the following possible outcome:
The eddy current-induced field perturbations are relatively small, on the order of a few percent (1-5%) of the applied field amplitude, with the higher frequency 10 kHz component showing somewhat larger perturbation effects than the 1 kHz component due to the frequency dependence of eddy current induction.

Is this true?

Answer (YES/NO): NO